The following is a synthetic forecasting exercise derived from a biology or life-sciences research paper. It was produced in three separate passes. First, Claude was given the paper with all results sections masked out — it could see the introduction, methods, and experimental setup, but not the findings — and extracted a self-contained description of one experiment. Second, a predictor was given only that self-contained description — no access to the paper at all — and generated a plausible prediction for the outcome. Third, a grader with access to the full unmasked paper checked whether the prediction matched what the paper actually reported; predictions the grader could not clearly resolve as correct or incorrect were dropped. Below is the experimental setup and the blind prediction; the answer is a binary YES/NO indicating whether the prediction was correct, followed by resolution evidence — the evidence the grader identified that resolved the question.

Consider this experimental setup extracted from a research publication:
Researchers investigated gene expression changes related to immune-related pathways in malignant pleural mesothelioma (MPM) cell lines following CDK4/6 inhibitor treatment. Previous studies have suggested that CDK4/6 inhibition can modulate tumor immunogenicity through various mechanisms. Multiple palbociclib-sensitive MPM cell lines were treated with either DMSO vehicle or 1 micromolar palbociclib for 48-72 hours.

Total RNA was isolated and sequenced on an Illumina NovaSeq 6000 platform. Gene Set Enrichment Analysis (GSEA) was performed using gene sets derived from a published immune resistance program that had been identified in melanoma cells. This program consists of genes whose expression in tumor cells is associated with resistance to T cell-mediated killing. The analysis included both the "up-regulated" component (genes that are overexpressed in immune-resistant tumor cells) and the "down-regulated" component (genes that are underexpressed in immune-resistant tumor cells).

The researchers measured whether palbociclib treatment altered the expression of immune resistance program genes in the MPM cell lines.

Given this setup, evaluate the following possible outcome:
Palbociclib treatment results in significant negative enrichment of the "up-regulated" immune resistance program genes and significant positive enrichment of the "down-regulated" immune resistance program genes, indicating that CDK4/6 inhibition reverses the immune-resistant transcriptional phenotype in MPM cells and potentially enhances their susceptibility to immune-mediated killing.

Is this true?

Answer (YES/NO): YES